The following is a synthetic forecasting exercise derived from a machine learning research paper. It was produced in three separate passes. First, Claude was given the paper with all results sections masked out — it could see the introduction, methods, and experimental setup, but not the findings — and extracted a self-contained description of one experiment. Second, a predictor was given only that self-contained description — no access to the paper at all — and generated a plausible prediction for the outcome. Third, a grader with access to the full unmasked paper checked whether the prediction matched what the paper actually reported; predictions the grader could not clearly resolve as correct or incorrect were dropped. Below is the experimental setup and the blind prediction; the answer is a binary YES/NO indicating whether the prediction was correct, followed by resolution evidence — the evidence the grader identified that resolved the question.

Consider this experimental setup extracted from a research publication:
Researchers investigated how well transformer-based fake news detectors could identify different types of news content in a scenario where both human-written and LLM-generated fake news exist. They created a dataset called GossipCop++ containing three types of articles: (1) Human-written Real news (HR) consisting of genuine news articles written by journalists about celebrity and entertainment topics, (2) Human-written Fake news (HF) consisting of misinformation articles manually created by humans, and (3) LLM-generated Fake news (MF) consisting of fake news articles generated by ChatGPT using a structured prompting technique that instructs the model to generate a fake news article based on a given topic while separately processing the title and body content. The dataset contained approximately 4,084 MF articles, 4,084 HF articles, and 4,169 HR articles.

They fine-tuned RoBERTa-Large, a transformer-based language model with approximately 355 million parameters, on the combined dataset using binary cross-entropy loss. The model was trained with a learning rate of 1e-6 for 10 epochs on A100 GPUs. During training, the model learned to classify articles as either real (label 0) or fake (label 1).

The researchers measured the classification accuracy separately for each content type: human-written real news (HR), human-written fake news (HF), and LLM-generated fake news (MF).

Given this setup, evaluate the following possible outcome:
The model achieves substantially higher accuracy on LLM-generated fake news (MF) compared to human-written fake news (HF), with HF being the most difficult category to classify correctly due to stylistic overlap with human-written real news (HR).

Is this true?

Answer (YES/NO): YES